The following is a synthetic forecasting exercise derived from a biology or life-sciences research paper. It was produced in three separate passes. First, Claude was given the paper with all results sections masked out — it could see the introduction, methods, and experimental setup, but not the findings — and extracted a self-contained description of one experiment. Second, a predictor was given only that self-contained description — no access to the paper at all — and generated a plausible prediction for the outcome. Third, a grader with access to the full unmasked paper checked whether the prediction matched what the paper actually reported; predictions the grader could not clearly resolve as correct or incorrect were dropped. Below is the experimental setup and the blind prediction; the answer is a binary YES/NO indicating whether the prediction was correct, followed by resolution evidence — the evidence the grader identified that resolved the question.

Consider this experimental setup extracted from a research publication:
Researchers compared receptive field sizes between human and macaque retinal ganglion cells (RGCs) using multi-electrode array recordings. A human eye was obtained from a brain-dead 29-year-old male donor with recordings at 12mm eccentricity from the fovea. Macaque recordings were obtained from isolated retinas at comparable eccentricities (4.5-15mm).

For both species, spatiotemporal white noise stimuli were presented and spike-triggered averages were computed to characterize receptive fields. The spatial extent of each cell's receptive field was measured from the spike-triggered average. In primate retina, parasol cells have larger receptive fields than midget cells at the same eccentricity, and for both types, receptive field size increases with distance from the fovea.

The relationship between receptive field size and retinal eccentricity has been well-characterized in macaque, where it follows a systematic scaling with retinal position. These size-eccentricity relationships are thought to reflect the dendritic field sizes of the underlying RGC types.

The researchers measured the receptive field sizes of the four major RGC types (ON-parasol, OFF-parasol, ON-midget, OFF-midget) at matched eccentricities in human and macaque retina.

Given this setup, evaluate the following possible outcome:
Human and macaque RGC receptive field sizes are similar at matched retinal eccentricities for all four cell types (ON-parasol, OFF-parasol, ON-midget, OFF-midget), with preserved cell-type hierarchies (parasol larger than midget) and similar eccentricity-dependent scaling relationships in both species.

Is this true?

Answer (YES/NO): NO